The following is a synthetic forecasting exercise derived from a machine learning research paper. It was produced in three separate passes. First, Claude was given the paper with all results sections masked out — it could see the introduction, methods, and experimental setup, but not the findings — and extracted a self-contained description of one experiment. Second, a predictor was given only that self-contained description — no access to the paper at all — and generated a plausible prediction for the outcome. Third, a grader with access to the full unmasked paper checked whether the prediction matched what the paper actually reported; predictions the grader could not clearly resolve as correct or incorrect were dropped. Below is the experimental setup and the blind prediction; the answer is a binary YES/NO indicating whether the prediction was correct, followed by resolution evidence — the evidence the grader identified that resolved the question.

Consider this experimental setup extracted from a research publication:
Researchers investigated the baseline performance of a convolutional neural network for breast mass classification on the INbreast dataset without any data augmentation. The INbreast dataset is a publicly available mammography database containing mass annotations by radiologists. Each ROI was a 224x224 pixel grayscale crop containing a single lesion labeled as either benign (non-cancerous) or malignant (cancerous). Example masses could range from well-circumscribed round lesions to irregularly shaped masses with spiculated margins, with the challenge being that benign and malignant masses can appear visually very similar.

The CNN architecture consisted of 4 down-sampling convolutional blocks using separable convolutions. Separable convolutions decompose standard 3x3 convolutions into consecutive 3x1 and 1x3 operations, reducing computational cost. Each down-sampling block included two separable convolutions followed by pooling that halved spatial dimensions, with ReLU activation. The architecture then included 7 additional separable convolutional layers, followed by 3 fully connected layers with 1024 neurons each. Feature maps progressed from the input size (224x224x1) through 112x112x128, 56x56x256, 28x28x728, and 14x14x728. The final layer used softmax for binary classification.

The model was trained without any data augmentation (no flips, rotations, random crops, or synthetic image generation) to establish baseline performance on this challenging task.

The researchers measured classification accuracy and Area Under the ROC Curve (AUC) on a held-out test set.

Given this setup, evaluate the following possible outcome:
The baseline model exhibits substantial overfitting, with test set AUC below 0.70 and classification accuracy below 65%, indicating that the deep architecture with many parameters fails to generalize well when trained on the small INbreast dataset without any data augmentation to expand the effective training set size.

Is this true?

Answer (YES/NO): NO